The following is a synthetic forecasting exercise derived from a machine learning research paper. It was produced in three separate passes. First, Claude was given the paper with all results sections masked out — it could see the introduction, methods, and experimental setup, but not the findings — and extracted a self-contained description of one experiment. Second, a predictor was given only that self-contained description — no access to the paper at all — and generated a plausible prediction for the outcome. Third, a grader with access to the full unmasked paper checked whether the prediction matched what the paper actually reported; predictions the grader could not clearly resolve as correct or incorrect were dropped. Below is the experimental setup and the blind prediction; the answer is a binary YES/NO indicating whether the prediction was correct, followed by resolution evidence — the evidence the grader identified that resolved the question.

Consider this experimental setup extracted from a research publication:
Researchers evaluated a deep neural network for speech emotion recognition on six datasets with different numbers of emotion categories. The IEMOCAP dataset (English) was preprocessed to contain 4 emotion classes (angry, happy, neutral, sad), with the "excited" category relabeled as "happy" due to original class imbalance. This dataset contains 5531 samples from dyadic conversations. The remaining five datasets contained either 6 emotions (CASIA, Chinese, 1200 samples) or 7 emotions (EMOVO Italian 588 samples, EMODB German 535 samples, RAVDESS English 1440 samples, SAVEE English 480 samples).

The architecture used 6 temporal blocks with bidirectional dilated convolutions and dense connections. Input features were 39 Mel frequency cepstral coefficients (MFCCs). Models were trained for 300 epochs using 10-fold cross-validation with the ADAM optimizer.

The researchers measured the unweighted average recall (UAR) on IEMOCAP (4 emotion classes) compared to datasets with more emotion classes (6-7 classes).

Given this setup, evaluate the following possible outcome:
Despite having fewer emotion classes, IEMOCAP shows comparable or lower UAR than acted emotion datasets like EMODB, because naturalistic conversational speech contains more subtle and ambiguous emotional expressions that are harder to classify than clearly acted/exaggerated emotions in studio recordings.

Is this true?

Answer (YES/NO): YES